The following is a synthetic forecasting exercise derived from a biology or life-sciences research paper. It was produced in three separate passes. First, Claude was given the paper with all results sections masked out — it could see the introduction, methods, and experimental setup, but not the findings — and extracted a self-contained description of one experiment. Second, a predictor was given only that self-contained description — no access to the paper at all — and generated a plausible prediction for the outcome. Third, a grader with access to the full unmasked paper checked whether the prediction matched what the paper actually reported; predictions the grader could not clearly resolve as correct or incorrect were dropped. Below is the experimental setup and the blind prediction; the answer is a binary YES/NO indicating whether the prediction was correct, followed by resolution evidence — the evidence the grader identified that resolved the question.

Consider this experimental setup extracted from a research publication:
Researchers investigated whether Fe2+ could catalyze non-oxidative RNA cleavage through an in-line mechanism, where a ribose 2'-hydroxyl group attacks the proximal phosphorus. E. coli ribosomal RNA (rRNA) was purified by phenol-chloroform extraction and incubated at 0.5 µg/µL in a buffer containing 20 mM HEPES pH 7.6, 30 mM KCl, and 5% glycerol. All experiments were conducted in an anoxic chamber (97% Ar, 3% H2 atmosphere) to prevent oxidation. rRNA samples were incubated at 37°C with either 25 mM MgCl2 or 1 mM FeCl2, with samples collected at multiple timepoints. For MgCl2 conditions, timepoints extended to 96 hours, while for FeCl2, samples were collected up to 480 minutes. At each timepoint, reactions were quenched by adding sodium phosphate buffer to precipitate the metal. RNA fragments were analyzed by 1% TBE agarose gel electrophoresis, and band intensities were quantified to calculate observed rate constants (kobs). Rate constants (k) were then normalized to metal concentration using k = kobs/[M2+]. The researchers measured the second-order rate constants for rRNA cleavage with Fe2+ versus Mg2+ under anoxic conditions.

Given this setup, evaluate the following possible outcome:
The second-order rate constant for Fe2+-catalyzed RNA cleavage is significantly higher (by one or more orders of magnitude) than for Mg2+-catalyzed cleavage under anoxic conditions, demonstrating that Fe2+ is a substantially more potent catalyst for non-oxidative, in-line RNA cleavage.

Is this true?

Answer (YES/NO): YES